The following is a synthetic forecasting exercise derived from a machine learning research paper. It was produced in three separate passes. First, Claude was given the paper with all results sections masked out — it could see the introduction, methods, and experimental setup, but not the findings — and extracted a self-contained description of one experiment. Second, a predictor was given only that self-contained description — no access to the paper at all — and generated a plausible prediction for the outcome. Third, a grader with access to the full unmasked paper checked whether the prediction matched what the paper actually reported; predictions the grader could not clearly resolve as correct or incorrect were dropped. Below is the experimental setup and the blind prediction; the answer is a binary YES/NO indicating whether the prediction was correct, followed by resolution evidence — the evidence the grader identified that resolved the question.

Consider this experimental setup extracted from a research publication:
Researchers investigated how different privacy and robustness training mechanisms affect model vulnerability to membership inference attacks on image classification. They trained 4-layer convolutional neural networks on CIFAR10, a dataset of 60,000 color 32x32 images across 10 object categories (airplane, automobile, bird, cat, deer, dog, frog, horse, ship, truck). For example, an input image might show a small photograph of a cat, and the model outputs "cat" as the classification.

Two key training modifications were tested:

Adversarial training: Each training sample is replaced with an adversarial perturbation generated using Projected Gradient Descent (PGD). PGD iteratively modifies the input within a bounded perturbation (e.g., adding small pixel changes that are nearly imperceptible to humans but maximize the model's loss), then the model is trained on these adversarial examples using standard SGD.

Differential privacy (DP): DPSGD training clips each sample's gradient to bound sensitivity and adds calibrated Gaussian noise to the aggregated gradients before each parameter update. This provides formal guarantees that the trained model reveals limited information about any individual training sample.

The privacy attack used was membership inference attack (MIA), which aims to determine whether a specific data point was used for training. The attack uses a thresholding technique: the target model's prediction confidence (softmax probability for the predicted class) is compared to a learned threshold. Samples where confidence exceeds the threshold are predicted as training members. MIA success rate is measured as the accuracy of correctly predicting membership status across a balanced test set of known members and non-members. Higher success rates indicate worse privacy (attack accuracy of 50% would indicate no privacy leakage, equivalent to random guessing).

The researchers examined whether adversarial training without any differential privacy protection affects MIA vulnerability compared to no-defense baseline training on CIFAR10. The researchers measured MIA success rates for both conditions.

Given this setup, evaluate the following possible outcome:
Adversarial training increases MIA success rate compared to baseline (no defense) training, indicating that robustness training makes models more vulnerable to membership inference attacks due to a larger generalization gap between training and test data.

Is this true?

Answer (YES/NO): YES